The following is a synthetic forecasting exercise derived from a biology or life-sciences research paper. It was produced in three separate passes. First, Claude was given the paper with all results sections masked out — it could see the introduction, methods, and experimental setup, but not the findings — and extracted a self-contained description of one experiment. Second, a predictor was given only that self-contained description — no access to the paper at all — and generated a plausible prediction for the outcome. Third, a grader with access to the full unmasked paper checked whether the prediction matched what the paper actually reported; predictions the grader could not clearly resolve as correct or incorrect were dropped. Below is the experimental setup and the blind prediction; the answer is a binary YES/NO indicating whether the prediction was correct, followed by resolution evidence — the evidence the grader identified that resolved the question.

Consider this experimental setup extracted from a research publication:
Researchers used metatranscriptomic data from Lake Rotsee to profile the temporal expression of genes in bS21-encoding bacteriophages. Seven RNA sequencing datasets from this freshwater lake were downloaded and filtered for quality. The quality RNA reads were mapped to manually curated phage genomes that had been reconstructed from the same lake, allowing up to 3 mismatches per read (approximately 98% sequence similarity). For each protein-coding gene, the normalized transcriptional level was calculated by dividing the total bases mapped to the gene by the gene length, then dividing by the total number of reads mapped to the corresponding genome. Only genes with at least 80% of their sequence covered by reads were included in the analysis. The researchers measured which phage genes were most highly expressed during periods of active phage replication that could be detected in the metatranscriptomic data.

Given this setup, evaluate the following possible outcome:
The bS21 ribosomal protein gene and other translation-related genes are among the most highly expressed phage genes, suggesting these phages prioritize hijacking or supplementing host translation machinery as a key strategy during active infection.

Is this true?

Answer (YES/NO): NO